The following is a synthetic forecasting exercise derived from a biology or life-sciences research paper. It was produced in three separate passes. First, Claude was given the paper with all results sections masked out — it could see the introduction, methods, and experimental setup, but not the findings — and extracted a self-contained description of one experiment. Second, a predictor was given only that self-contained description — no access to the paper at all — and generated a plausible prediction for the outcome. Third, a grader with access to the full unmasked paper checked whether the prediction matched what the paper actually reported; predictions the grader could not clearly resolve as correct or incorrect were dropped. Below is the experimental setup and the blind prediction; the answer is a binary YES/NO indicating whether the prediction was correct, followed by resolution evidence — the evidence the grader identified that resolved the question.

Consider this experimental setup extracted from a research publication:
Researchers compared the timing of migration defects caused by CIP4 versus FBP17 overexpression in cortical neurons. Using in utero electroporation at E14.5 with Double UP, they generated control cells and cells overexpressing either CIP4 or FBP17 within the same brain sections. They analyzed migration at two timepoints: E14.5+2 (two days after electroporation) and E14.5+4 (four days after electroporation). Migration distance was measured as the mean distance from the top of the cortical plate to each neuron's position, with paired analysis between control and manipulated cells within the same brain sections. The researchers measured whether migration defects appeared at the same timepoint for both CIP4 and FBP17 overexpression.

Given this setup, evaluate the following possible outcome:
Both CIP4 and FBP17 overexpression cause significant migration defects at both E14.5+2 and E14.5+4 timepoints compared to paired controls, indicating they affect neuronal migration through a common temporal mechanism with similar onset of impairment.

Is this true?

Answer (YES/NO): NO